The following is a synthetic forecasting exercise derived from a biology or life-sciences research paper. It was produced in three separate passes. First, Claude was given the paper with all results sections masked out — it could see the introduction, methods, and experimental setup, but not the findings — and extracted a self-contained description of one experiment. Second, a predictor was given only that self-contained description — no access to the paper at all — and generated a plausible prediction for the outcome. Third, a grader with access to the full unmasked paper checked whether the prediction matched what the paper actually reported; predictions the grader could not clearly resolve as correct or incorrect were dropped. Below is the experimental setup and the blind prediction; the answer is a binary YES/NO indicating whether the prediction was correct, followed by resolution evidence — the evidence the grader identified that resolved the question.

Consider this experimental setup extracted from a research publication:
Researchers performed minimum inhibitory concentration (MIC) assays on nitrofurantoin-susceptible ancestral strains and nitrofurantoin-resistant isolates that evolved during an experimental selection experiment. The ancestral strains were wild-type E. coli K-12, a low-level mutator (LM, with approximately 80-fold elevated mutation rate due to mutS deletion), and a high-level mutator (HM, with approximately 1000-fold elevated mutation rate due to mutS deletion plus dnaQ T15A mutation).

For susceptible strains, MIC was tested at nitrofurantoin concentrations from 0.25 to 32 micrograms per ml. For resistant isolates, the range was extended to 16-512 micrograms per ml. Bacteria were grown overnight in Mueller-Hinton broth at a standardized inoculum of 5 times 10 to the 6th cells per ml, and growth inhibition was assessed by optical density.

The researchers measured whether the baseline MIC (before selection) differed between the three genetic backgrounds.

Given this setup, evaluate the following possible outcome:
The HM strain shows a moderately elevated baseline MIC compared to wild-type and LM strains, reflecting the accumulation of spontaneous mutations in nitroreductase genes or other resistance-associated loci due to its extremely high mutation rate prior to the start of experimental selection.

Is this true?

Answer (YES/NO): NO